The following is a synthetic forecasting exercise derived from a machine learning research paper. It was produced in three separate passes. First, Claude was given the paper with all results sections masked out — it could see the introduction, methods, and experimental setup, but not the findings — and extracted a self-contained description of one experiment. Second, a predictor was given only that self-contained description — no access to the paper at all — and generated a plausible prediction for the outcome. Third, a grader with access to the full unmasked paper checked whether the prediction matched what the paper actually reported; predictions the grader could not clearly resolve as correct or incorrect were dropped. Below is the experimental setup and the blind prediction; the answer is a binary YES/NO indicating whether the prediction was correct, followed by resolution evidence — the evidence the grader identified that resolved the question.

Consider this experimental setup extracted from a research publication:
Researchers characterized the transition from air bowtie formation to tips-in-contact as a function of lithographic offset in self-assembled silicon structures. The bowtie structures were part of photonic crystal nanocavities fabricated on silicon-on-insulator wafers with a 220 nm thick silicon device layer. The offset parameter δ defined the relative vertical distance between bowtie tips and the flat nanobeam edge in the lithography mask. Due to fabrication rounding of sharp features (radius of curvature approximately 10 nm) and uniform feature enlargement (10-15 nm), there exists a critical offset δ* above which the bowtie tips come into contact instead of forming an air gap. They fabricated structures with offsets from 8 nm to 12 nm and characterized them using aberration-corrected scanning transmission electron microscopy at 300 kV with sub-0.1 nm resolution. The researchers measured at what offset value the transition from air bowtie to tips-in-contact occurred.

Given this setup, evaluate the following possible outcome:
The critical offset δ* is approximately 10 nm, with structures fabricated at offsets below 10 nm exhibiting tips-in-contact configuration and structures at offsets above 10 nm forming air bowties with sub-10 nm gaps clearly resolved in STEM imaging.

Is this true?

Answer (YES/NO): NO